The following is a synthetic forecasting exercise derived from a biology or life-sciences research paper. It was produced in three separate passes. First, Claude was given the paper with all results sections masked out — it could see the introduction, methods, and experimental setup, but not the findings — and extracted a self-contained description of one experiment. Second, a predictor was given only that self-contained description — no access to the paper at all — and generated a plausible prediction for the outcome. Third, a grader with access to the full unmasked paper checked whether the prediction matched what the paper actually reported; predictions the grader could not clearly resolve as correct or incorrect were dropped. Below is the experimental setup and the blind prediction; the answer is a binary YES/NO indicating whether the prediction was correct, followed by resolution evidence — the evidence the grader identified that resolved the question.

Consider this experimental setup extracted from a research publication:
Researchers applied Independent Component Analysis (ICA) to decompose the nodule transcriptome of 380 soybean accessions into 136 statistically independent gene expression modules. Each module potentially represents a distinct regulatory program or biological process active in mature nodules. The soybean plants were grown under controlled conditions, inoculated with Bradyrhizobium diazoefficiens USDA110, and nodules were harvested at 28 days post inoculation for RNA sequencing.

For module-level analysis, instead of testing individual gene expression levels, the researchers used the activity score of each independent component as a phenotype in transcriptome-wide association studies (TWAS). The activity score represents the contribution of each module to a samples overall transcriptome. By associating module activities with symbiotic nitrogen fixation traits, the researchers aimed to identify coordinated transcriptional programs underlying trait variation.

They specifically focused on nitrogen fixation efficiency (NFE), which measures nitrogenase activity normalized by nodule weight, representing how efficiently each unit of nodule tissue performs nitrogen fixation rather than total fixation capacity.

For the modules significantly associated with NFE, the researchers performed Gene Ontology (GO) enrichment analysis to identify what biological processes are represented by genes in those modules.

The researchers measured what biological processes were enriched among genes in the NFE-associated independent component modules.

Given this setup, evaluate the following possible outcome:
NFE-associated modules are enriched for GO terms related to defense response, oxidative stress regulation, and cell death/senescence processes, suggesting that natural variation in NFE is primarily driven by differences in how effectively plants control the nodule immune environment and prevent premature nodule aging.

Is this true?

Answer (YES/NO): NO